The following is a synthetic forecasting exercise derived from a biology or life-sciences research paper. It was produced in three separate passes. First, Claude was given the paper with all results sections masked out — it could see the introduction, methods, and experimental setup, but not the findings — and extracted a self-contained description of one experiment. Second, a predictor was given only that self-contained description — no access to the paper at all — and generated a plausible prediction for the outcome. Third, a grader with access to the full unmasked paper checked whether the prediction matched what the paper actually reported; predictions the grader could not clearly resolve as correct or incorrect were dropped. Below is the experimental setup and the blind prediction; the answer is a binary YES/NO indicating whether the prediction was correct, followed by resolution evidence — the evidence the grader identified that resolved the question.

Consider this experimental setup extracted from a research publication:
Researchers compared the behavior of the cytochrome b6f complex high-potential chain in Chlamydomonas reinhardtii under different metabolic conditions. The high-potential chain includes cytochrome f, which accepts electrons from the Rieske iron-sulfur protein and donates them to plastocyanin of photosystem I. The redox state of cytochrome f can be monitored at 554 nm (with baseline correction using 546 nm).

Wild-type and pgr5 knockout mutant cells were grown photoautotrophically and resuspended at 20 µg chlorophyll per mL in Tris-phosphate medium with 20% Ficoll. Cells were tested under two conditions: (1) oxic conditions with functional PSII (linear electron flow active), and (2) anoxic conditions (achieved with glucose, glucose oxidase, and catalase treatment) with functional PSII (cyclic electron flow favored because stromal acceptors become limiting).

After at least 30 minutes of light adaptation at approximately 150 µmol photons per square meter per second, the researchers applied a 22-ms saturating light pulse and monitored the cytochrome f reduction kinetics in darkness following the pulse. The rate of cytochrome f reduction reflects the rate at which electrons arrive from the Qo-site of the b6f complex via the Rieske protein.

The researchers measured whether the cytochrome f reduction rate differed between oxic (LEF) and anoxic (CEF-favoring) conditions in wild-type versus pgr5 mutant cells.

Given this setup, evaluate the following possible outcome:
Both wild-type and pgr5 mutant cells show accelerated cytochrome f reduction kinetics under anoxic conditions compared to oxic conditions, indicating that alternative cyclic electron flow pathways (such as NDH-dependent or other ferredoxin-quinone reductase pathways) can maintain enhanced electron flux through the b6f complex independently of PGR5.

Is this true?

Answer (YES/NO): NO